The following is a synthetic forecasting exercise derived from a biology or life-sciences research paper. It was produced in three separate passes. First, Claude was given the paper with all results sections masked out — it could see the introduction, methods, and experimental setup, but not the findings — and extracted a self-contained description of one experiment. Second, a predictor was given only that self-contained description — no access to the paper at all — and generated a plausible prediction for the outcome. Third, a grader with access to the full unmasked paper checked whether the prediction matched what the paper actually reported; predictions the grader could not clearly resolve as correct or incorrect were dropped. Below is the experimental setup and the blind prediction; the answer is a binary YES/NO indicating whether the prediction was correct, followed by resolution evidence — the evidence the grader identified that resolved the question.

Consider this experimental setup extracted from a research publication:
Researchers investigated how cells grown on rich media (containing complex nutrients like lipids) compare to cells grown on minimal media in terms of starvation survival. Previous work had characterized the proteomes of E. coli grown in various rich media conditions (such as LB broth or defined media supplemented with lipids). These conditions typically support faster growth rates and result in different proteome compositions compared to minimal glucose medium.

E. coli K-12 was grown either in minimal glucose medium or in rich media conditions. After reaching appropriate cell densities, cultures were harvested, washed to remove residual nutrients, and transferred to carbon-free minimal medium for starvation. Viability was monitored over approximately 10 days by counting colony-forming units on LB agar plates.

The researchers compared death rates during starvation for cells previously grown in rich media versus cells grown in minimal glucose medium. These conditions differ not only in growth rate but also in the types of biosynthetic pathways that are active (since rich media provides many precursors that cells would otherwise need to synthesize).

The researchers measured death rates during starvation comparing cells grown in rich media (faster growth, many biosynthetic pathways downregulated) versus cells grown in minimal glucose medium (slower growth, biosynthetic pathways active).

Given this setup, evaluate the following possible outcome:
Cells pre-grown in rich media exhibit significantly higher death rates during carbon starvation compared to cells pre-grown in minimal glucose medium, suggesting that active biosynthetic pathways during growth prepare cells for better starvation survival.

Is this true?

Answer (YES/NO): YES